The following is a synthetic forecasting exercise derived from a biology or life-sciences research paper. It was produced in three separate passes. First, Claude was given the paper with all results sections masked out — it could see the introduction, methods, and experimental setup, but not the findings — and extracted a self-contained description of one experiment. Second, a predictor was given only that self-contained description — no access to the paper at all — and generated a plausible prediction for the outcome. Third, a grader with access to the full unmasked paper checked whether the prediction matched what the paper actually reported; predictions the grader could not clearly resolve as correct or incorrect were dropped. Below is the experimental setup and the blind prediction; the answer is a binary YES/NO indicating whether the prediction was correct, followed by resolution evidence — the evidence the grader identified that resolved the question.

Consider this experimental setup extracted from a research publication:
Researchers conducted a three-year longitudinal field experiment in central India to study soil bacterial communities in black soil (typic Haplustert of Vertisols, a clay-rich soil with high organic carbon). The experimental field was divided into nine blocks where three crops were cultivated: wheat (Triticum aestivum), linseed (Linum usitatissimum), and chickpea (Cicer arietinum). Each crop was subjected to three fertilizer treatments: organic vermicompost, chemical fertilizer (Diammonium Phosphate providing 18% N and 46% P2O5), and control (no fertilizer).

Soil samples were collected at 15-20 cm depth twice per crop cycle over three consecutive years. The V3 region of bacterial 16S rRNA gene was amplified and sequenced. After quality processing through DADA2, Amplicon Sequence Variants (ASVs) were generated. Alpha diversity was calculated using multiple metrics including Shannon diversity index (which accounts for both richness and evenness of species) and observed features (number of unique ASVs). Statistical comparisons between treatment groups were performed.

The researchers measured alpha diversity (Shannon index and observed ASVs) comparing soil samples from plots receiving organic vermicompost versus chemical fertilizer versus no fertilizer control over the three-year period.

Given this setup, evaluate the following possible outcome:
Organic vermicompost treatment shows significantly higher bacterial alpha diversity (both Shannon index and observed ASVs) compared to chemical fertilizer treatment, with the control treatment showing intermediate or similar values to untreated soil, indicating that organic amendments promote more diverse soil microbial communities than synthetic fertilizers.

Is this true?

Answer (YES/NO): NO